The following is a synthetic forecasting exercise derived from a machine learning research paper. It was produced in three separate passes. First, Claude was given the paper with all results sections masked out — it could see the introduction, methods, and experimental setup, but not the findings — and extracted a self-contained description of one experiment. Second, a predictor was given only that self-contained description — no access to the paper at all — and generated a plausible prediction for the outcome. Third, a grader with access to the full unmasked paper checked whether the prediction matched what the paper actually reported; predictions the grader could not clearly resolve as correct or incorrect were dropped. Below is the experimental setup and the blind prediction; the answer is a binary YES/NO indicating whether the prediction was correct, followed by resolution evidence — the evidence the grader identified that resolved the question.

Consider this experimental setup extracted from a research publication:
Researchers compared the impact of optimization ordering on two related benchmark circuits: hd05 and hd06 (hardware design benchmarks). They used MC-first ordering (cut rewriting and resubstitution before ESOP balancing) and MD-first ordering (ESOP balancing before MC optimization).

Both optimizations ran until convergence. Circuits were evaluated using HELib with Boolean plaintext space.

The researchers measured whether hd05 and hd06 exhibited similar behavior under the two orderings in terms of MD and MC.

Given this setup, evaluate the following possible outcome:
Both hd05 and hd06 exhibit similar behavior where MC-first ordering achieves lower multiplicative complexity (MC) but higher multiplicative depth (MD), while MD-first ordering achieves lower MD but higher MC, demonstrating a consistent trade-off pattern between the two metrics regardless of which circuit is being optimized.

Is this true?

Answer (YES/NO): YES